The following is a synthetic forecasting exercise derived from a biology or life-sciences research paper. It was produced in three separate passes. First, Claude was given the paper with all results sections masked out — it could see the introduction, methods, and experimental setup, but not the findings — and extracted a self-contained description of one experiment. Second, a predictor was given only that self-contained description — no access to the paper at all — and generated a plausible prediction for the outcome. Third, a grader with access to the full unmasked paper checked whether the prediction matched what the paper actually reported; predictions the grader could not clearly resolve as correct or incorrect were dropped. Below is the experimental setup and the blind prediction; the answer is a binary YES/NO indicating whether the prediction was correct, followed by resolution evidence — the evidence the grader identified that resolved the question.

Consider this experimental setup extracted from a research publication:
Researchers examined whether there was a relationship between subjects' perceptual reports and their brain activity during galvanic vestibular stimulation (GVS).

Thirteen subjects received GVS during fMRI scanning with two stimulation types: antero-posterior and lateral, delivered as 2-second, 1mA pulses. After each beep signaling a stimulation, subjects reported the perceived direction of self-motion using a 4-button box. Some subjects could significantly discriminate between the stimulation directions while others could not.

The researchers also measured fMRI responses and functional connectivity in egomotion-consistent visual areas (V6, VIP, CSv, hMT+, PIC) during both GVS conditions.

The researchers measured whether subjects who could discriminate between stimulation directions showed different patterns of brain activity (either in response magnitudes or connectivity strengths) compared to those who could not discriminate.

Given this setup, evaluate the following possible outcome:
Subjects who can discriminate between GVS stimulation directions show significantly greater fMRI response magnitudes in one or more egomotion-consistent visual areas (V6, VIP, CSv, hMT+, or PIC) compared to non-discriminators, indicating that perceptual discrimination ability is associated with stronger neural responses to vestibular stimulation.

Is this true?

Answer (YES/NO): NO